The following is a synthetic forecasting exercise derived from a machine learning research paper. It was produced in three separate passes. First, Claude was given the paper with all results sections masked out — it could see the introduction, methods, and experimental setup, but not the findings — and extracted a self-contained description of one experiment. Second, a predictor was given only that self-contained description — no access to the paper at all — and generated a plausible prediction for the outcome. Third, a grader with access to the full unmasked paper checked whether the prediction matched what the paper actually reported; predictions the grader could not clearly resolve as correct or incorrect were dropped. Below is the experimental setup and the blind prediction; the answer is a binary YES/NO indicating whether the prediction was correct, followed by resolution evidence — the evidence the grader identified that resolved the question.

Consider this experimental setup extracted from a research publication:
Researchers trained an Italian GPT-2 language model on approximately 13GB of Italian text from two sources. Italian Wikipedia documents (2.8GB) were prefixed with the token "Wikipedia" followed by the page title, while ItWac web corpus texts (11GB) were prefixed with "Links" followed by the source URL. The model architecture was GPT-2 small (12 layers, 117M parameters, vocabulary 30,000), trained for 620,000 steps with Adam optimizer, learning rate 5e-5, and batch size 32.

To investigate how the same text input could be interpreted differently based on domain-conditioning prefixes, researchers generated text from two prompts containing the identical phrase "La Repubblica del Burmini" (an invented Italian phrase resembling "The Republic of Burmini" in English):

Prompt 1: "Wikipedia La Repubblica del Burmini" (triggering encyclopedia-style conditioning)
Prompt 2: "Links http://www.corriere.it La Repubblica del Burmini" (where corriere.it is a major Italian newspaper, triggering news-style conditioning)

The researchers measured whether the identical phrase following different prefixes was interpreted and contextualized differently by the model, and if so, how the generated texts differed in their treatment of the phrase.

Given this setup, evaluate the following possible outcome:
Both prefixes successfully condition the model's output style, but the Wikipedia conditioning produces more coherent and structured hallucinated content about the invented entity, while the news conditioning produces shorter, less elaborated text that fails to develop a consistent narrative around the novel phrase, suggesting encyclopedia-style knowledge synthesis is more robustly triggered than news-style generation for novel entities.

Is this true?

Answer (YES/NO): NO